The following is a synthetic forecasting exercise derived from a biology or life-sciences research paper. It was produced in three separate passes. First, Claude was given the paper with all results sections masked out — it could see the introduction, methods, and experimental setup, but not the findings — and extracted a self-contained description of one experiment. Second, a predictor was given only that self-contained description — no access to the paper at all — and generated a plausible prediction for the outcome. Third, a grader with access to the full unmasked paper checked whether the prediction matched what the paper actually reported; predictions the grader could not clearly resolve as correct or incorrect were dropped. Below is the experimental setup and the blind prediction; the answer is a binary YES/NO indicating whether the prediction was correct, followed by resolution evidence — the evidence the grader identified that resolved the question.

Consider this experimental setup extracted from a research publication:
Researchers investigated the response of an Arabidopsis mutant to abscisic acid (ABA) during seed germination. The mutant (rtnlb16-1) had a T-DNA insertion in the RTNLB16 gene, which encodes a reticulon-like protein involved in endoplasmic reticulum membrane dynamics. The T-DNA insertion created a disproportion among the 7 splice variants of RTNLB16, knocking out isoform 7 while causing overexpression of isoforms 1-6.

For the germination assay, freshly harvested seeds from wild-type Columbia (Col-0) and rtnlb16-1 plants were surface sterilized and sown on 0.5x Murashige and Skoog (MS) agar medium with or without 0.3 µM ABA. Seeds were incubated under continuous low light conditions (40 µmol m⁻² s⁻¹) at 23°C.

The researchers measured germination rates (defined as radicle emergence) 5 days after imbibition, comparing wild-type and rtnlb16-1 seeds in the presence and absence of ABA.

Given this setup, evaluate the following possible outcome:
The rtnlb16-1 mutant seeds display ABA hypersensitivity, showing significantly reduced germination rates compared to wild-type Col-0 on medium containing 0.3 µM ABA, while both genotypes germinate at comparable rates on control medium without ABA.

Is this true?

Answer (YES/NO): NO